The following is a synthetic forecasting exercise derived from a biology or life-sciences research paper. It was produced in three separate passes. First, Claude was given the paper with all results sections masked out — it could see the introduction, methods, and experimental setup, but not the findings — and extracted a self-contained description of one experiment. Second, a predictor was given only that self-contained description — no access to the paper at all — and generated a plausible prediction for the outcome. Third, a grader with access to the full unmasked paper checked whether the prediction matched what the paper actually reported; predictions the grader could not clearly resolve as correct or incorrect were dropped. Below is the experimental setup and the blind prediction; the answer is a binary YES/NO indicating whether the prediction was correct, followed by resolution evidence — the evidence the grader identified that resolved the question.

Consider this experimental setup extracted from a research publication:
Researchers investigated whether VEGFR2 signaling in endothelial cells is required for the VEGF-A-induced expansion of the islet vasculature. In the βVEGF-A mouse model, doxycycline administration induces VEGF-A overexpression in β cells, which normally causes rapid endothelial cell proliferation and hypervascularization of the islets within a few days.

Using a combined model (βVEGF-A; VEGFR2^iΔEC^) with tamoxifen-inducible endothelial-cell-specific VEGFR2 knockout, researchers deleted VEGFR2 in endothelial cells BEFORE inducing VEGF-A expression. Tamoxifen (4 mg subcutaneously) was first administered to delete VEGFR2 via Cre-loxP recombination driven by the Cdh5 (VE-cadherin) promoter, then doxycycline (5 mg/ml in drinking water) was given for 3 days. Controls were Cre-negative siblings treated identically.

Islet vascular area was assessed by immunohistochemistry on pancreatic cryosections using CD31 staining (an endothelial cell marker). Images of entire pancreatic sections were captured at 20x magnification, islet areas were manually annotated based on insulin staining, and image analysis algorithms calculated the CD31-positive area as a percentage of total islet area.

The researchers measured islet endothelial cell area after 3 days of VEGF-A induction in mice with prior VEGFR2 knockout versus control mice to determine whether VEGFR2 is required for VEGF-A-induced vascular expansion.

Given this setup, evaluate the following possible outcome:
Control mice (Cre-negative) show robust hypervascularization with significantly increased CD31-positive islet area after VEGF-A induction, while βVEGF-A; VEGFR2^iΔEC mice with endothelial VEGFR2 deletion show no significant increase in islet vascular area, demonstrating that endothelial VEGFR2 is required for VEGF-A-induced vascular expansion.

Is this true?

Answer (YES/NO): YES